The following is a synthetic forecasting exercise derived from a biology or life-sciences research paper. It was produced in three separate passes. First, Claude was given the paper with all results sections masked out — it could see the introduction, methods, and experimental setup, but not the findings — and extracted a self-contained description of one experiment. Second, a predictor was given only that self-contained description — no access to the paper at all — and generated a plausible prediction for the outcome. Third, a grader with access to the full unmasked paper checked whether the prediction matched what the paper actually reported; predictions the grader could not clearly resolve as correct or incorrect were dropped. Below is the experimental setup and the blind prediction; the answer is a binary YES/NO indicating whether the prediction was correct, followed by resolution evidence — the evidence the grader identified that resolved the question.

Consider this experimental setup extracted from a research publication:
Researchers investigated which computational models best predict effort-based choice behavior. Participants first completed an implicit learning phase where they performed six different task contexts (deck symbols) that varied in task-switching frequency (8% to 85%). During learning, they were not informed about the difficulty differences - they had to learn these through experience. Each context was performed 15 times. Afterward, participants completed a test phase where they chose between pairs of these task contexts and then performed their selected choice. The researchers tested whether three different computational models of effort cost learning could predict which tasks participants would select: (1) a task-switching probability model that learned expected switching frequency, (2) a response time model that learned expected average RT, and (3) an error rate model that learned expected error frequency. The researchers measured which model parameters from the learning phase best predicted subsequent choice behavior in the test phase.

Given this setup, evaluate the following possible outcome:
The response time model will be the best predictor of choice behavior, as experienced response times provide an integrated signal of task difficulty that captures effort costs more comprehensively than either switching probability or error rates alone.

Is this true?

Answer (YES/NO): NO